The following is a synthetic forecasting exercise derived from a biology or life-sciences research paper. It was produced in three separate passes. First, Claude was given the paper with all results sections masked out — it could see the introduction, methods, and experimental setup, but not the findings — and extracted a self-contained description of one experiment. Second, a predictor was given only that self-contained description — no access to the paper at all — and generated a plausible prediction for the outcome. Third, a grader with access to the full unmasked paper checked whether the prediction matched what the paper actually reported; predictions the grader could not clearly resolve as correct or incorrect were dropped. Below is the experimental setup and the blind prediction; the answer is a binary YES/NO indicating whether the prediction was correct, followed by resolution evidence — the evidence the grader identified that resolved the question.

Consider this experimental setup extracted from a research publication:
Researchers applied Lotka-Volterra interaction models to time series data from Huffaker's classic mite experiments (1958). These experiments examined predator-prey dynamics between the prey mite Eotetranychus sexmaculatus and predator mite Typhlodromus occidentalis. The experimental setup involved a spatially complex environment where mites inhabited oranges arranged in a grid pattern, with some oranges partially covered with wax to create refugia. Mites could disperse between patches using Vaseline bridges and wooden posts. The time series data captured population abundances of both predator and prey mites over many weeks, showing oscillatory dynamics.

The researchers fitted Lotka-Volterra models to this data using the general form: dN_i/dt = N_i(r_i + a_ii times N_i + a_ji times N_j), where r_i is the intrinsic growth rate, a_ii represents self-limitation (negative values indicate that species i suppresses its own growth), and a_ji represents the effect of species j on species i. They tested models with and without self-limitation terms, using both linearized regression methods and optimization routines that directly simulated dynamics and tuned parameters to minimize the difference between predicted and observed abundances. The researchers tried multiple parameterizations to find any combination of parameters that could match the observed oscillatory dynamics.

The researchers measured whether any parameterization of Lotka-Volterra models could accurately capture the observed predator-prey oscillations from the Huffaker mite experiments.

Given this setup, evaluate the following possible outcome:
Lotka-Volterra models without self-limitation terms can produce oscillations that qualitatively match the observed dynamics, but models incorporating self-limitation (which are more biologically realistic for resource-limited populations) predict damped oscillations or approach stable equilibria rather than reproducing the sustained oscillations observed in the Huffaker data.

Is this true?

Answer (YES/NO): NO